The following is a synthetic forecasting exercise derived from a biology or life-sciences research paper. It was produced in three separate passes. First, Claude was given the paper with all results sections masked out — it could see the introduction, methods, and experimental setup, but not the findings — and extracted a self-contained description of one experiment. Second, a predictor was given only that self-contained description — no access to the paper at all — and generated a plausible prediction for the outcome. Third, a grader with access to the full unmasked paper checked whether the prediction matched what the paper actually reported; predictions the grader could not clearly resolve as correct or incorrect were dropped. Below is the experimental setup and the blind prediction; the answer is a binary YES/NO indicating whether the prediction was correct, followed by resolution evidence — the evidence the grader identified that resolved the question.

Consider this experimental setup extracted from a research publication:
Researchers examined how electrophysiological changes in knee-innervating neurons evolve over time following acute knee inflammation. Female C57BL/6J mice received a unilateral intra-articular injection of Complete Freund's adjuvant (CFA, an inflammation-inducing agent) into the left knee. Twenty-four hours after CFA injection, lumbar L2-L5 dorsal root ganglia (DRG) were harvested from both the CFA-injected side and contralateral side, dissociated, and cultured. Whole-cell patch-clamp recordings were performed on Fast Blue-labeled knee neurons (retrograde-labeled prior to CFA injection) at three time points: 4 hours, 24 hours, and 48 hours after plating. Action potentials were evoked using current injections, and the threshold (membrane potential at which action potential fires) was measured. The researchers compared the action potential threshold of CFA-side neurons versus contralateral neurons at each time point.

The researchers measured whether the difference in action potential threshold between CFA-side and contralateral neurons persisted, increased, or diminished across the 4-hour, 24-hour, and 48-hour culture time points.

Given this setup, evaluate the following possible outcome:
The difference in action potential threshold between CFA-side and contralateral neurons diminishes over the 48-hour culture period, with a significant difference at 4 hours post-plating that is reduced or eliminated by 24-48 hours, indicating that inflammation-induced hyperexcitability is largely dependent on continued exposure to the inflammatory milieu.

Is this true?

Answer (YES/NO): NO